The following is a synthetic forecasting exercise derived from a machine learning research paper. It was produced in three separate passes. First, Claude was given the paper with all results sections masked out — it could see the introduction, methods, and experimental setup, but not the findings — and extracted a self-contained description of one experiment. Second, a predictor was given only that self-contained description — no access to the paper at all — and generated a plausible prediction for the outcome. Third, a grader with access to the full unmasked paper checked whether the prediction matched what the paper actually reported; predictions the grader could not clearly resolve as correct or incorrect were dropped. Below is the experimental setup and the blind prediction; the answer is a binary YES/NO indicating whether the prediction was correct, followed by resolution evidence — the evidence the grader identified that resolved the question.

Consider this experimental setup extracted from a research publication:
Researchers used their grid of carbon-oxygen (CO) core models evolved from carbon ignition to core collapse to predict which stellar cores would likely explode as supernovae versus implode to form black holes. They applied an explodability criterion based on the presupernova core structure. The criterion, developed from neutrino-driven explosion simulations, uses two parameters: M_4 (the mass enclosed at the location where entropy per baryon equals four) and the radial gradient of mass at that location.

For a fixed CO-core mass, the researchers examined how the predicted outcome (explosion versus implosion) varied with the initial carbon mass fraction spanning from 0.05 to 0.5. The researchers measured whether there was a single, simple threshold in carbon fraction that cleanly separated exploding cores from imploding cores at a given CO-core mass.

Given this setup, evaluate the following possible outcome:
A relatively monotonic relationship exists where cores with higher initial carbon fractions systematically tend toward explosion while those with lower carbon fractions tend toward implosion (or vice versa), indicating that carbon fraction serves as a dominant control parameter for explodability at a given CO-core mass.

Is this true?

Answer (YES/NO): NO